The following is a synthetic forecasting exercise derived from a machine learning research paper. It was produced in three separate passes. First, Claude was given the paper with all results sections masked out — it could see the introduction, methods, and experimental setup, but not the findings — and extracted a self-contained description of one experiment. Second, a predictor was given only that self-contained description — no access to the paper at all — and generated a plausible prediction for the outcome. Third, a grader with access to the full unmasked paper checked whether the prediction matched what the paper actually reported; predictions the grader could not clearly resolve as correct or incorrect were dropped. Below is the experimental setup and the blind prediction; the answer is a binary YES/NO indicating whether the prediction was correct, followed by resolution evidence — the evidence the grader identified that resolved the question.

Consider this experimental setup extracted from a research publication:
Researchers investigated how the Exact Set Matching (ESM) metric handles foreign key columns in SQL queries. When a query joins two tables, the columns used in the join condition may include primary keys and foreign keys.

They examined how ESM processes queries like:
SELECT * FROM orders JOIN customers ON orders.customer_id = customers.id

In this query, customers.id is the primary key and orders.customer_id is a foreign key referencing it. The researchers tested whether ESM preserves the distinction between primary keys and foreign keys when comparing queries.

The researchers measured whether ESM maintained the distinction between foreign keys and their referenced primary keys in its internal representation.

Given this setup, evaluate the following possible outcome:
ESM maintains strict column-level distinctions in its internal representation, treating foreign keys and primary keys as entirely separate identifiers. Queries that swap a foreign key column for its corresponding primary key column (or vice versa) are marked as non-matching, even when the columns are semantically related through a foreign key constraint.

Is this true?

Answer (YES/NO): NO